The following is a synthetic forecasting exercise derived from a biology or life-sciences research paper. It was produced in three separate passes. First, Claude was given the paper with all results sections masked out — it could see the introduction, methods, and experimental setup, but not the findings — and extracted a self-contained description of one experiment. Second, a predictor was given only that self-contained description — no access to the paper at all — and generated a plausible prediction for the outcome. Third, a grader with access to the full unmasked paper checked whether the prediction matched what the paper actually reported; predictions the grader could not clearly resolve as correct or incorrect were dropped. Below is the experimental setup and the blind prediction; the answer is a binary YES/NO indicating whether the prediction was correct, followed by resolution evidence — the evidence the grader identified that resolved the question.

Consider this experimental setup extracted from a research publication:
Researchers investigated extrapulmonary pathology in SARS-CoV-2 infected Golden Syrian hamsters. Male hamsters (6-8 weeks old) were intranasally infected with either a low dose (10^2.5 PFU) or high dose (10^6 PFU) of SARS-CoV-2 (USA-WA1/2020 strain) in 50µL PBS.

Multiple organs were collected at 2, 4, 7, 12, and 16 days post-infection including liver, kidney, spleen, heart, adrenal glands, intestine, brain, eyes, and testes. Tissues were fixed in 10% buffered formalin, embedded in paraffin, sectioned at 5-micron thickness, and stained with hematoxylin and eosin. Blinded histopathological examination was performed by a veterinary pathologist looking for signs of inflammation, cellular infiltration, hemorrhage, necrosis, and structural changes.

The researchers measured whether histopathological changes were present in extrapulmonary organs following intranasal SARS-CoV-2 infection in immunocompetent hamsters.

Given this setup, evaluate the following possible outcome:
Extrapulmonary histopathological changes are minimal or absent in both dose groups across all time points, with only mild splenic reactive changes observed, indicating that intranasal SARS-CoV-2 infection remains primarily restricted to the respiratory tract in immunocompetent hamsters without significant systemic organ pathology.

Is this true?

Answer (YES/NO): NO